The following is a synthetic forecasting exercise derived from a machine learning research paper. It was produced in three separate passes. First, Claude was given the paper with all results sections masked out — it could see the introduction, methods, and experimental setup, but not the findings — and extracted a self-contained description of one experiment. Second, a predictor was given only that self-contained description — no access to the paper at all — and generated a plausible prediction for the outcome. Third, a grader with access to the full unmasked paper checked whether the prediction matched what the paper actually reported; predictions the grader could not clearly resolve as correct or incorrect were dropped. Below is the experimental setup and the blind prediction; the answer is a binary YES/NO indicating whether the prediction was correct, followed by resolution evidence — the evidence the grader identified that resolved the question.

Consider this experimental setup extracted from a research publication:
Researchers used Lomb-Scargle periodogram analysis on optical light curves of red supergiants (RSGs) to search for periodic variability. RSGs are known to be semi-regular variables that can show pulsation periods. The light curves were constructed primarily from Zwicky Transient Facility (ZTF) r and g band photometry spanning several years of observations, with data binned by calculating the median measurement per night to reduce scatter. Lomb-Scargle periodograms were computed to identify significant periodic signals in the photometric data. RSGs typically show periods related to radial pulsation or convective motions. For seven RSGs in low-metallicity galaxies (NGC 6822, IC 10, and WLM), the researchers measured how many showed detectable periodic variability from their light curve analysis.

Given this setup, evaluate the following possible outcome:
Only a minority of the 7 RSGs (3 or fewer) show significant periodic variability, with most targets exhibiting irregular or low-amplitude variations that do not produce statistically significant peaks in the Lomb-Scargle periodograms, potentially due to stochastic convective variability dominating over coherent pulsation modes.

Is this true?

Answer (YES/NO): YES